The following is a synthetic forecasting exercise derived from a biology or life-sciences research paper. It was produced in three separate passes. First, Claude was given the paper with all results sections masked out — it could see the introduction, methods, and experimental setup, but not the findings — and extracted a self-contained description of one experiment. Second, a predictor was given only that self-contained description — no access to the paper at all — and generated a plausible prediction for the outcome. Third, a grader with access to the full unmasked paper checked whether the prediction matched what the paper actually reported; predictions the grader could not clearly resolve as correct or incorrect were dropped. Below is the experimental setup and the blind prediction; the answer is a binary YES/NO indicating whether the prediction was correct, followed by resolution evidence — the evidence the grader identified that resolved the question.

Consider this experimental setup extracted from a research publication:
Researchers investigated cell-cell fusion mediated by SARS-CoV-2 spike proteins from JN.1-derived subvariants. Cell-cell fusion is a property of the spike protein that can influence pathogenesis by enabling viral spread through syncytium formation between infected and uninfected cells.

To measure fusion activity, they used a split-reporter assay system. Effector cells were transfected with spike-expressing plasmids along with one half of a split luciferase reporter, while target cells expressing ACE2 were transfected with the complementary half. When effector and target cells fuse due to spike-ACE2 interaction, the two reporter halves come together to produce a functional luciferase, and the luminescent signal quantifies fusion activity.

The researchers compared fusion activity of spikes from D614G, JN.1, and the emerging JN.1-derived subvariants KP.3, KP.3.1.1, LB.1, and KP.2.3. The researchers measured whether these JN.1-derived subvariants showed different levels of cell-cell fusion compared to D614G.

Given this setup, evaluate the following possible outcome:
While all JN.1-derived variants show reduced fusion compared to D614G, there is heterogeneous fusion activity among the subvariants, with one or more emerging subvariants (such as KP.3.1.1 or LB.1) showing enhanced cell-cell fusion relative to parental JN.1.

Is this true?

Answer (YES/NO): NO